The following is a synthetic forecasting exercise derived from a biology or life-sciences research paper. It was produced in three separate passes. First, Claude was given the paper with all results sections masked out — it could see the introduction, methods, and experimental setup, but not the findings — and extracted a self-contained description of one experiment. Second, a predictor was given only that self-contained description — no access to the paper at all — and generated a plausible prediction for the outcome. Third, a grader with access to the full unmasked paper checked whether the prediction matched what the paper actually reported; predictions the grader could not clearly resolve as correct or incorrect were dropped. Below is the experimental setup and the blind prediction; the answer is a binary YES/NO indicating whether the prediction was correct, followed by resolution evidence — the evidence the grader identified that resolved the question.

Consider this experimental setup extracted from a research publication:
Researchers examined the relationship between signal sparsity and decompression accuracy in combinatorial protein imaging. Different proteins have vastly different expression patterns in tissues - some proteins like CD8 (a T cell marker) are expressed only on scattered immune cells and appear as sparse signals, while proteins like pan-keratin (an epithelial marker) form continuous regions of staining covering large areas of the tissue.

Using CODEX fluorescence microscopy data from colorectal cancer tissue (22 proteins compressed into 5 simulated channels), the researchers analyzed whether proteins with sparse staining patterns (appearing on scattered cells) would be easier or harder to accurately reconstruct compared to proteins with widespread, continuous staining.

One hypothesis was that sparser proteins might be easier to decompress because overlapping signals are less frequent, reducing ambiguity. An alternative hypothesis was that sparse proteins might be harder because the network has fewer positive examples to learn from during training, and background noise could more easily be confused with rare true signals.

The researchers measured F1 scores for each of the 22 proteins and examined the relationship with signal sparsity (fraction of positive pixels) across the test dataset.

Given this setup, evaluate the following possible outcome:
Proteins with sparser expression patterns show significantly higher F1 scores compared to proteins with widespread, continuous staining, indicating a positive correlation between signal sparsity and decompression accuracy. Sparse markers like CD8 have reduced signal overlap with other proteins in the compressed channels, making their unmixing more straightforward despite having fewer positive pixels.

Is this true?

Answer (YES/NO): NO